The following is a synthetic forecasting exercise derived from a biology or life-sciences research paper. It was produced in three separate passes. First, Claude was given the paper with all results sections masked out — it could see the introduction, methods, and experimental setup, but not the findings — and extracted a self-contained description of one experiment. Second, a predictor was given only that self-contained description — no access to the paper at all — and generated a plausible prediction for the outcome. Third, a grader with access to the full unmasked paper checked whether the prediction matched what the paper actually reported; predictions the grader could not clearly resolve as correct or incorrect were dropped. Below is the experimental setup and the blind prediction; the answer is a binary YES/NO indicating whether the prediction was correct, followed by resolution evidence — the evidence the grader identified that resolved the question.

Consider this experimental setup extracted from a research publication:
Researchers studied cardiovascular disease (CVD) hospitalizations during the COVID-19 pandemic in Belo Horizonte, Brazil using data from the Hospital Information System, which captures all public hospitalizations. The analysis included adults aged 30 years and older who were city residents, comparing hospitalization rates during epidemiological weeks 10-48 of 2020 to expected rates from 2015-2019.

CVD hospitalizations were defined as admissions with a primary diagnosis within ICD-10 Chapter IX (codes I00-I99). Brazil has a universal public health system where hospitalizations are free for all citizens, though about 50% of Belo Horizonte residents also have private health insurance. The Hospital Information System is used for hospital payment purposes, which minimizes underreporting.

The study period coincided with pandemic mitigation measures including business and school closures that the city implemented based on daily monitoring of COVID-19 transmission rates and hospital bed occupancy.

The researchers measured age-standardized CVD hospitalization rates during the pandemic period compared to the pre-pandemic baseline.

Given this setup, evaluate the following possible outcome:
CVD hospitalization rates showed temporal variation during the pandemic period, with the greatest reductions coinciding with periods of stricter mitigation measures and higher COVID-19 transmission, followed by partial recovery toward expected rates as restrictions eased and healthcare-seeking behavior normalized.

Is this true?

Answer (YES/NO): NO